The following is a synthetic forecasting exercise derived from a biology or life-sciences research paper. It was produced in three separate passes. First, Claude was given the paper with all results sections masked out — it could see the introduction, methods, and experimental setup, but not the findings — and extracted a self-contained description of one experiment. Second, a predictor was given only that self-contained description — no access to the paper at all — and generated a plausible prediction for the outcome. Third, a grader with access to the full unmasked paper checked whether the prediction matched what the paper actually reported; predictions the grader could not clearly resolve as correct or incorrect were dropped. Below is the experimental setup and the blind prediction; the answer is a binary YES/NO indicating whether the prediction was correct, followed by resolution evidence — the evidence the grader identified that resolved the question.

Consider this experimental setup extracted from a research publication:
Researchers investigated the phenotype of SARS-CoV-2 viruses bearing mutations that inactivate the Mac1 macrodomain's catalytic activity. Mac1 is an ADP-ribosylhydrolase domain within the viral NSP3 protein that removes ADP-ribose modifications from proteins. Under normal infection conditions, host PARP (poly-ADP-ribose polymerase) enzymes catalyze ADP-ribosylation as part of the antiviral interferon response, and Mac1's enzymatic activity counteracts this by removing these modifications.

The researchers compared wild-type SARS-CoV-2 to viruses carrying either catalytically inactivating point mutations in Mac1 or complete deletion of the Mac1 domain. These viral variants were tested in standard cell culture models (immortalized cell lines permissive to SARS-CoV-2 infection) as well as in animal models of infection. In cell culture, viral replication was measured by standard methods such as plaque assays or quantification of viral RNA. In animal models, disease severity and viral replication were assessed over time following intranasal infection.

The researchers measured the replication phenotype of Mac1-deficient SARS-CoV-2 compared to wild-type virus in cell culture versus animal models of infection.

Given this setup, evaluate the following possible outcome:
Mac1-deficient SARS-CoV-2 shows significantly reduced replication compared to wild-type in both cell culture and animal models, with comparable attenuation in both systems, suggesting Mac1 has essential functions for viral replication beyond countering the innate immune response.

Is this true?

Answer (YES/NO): NO